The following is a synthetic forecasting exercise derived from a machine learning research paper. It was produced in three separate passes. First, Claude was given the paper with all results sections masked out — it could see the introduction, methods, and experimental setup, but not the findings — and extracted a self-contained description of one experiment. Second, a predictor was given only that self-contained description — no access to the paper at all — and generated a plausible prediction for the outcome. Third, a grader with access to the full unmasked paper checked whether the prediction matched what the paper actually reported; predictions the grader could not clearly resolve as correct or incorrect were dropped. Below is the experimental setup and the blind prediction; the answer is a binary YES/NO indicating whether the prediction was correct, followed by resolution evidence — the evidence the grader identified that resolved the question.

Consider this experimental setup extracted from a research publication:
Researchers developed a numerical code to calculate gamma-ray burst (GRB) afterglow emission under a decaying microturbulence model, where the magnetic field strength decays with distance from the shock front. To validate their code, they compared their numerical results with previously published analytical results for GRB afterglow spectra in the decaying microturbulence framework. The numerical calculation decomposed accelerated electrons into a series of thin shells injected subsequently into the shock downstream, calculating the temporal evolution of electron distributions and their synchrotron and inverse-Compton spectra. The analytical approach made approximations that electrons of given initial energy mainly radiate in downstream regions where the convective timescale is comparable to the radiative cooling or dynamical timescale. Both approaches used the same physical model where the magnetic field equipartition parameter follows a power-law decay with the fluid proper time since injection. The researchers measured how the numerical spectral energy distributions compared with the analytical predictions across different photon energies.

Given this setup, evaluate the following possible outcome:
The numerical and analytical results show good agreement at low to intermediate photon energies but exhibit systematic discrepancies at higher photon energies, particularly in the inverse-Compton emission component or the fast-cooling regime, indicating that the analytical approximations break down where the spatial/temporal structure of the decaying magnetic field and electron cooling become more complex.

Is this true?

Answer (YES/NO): NO